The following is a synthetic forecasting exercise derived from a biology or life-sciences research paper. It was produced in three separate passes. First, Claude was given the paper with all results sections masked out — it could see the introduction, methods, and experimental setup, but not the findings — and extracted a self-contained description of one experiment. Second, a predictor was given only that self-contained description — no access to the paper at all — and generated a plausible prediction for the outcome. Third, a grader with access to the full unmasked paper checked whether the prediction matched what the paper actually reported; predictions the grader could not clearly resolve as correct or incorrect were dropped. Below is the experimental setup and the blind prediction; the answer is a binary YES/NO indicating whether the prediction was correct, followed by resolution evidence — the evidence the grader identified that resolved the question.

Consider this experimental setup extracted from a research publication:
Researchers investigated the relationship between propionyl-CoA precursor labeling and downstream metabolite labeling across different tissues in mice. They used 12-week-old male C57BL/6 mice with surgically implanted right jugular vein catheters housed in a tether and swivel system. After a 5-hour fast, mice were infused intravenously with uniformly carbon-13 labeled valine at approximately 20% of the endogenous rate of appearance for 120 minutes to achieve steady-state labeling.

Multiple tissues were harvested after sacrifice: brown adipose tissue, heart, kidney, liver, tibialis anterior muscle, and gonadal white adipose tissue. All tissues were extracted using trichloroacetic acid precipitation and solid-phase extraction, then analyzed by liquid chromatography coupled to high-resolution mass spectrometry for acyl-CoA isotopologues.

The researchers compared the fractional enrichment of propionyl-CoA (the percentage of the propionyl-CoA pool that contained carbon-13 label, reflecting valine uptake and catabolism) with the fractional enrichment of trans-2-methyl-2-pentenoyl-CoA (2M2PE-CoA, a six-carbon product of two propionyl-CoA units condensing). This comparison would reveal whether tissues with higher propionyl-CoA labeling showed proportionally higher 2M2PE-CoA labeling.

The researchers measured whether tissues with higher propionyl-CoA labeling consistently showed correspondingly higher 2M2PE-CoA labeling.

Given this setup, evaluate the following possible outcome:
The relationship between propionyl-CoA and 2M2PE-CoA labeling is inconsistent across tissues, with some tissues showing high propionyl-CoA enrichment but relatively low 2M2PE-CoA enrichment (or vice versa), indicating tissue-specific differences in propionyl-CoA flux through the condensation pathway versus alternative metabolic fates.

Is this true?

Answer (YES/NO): YES